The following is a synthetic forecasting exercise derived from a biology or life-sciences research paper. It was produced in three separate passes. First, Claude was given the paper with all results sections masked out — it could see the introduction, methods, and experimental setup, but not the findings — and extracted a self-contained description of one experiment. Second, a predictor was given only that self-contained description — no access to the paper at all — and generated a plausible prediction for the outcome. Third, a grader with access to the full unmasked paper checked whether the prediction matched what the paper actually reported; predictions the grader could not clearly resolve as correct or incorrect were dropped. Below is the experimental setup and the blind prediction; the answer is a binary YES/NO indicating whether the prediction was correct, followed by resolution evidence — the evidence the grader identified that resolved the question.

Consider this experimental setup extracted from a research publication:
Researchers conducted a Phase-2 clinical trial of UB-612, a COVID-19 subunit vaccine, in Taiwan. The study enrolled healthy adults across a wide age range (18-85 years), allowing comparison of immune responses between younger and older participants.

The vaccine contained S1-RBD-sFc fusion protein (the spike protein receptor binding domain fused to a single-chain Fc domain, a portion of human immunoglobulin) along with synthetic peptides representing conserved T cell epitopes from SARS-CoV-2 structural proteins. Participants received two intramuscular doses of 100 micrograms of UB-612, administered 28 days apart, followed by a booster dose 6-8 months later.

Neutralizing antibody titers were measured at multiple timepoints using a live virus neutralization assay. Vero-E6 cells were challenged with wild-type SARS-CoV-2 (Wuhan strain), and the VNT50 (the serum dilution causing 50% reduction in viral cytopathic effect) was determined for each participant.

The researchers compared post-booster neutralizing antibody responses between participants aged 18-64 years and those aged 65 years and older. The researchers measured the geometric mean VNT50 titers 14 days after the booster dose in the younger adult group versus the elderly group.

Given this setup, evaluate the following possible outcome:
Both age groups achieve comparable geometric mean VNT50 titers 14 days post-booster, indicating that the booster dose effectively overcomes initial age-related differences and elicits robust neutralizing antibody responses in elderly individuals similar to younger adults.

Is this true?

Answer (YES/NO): YES